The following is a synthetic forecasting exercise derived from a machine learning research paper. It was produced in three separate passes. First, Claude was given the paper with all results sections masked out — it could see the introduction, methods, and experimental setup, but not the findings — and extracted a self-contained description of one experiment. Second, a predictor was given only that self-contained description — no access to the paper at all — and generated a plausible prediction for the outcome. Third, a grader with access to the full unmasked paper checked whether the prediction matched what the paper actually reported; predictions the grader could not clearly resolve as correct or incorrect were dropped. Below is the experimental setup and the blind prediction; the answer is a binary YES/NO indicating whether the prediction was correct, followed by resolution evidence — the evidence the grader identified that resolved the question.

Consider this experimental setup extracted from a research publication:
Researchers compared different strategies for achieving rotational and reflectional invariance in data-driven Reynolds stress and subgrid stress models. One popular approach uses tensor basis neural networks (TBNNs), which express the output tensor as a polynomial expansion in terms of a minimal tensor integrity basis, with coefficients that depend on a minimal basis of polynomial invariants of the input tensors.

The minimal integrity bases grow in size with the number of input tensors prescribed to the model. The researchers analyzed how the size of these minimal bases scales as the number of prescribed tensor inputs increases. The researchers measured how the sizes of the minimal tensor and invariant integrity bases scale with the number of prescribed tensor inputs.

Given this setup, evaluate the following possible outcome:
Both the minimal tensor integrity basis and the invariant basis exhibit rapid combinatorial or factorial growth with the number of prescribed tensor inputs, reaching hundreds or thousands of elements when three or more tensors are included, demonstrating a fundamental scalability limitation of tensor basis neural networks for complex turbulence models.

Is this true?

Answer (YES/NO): NO